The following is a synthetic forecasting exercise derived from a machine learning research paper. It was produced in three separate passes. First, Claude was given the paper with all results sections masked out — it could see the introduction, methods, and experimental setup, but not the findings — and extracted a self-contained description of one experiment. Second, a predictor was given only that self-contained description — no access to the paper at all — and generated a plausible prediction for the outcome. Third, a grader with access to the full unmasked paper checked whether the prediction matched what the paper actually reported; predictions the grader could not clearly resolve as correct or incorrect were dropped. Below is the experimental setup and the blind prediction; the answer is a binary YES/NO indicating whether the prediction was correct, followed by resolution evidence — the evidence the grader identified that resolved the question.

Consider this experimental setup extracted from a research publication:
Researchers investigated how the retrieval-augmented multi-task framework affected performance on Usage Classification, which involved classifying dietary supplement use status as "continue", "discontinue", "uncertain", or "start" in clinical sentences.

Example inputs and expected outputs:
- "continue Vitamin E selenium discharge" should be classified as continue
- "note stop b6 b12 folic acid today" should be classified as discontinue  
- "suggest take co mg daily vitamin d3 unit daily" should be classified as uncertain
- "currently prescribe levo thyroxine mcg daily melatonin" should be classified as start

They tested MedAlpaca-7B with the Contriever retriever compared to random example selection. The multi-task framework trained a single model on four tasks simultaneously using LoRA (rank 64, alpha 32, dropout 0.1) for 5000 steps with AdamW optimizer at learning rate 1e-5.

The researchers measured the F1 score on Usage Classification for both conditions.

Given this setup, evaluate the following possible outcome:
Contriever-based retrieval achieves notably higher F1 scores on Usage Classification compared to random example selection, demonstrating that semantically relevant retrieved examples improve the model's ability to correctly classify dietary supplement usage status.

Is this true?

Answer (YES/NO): YES